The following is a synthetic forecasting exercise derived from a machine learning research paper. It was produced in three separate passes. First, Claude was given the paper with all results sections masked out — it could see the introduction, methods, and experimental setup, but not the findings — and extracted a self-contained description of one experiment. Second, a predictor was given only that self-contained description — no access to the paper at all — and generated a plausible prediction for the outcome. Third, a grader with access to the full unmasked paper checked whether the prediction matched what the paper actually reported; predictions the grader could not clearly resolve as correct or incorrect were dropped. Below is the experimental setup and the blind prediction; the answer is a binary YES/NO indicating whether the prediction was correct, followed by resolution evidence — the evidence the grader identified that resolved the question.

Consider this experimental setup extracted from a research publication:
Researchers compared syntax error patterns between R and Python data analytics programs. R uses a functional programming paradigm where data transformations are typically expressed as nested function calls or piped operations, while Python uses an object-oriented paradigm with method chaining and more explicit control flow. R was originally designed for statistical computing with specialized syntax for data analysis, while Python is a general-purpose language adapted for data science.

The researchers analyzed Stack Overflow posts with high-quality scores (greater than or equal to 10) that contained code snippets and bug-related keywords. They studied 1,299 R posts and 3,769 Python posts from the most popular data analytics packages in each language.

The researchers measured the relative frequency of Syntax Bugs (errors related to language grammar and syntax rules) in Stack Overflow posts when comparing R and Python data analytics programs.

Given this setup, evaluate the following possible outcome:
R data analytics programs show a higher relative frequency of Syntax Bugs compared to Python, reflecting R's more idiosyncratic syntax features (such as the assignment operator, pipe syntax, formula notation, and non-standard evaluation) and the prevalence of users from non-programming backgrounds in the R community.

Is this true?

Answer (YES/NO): YES